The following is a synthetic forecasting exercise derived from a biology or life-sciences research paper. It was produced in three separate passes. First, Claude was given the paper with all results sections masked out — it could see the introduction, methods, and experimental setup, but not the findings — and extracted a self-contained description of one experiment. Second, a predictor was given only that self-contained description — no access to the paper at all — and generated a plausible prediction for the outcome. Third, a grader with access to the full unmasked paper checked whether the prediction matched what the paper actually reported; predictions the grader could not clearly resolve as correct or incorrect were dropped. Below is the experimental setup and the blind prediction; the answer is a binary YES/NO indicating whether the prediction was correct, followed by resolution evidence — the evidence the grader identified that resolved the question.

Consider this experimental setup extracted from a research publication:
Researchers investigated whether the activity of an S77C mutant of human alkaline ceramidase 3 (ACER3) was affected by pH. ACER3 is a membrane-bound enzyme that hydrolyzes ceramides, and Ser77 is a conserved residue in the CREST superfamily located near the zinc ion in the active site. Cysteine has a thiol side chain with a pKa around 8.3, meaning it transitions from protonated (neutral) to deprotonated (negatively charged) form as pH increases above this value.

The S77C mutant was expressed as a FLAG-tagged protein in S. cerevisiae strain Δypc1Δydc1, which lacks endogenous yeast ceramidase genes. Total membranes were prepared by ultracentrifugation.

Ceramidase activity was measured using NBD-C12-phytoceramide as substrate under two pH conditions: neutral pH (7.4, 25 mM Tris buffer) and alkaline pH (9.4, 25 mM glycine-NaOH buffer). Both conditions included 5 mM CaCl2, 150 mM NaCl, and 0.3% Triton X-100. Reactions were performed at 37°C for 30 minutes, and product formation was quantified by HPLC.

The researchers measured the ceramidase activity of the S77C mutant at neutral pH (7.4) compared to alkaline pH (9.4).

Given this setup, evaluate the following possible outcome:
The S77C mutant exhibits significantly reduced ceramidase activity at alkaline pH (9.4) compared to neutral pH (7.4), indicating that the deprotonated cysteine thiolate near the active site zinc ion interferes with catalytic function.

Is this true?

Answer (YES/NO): YES